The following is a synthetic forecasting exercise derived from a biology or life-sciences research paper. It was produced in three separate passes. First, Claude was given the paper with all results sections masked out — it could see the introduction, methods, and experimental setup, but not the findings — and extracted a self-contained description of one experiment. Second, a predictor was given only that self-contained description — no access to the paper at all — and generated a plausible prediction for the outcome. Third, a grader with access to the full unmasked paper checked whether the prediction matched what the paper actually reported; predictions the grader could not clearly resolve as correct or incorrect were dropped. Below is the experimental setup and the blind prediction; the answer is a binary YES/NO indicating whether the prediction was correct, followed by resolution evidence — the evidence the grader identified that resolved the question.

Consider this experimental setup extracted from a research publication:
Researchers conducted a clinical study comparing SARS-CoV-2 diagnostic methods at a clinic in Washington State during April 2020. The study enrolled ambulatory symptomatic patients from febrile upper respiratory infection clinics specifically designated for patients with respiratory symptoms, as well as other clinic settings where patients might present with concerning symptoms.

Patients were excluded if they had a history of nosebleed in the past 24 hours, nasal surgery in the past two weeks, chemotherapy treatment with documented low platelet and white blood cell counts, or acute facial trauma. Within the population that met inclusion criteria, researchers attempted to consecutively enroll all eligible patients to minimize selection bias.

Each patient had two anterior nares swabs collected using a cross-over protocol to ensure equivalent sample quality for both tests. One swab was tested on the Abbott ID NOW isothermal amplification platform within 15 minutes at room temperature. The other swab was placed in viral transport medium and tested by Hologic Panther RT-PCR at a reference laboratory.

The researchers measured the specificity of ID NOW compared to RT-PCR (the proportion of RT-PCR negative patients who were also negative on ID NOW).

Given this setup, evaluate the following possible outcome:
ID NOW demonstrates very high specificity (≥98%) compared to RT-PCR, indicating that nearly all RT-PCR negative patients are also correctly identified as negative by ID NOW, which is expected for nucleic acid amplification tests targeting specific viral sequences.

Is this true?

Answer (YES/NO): YES